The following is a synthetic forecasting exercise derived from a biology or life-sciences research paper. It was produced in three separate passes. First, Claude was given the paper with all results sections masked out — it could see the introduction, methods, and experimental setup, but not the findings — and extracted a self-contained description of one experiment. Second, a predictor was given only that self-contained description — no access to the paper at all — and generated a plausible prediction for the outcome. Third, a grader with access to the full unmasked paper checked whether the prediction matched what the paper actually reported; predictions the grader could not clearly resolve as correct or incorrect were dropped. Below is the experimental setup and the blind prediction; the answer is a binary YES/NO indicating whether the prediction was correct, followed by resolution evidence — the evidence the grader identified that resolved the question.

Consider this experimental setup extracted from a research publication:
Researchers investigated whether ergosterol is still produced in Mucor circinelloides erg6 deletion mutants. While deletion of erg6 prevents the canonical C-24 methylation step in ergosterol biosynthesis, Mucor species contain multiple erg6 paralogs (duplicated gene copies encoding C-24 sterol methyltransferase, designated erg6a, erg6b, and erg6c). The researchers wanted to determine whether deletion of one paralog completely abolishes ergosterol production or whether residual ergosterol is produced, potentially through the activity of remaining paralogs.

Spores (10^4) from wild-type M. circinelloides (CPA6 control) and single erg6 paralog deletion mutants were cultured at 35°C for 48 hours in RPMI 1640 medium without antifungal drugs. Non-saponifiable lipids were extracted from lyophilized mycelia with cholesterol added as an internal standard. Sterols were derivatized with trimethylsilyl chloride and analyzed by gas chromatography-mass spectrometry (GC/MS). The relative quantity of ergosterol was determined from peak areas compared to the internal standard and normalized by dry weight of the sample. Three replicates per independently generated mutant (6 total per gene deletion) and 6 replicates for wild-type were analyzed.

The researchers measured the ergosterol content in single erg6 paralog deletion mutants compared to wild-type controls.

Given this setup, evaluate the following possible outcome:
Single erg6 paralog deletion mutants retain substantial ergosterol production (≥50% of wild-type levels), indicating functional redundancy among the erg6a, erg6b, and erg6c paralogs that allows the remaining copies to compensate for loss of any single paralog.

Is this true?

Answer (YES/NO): NO